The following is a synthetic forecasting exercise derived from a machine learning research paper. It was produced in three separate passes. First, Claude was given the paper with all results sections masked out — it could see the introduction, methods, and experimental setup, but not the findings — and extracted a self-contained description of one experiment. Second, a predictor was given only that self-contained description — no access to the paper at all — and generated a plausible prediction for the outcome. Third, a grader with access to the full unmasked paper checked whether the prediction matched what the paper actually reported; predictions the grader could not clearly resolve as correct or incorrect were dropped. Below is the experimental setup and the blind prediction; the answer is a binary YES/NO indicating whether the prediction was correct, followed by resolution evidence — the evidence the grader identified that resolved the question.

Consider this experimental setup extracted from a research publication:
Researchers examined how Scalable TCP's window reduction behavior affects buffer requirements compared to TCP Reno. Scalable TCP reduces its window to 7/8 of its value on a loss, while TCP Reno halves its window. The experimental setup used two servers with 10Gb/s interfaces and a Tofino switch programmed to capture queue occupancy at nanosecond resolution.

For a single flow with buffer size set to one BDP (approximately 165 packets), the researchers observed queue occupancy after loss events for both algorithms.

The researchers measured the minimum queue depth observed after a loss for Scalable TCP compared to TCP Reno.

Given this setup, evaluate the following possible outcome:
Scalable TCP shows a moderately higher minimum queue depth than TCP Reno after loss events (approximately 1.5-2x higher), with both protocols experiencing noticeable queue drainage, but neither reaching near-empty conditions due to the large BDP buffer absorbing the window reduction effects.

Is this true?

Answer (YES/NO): NO